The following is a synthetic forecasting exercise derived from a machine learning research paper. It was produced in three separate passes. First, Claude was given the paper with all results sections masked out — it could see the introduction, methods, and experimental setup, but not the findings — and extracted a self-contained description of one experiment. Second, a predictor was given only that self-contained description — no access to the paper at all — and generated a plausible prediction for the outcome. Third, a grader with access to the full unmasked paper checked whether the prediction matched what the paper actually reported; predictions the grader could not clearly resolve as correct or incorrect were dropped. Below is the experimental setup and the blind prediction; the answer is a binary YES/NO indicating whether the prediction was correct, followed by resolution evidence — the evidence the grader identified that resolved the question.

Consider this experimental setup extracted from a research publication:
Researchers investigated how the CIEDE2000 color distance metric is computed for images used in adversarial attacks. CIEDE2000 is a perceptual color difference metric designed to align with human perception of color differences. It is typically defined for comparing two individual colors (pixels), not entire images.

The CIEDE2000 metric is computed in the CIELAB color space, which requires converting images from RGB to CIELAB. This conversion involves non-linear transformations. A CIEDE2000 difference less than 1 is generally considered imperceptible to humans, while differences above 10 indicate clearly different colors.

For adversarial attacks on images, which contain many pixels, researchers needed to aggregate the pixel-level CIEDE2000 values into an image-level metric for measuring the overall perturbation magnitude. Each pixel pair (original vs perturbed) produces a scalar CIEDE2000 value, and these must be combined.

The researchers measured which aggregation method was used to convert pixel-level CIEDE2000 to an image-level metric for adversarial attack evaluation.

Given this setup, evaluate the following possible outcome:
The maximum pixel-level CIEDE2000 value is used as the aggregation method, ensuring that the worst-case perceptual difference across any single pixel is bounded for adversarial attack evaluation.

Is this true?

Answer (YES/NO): NO